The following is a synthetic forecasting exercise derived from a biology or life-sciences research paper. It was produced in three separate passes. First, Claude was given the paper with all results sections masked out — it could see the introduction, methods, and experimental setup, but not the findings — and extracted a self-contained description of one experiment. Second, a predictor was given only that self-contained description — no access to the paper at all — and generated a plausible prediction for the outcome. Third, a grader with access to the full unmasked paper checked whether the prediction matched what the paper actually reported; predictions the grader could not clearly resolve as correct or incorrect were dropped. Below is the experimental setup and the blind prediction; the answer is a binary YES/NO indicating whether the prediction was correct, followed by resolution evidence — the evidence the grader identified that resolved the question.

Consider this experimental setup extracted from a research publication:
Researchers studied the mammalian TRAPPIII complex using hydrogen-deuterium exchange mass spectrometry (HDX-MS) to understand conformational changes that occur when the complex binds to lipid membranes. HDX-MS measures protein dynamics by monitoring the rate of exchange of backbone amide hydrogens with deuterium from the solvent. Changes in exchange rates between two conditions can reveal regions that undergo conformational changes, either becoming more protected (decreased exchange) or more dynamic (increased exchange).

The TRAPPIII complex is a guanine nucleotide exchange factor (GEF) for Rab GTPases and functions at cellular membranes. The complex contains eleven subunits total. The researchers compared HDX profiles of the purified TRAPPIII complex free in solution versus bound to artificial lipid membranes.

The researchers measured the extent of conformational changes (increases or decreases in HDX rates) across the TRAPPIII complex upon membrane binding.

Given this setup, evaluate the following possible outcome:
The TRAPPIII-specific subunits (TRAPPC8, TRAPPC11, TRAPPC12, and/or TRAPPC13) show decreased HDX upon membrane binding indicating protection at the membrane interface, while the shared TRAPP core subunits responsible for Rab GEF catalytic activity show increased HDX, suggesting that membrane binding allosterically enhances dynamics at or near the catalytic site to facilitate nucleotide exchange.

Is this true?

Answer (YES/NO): NO